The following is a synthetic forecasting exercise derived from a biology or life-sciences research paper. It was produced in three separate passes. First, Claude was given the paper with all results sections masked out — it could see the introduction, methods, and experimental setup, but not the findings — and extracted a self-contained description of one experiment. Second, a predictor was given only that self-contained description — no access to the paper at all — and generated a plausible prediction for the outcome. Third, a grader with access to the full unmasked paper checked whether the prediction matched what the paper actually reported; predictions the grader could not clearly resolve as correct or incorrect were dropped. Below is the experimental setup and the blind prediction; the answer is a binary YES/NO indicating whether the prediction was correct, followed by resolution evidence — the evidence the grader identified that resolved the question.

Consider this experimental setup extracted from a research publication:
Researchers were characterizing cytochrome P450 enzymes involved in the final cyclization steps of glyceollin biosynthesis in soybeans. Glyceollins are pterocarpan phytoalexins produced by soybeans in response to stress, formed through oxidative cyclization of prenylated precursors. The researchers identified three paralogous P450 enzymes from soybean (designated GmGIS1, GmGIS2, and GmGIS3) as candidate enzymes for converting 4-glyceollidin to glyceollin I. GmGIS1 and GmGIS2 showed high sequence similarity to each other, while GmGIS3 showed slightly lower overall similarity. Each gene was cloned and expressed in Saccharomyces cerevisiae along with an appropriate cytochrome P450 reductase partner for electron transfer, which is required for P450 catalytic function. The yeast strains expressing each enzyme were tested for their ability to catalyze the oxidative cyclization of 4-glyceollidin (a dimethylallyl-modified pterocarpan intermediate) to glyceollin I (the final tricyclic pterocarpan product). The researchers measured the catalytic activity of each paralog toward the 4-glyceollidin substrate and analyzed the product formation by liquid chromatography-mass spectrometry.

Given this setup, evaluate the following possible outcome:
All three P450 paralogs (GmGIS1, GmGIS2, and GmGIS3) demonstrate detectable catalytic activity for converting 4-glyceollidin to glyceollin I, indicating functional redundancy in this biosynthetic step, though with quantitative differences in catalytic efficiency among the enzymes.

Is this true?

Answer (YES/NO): NO